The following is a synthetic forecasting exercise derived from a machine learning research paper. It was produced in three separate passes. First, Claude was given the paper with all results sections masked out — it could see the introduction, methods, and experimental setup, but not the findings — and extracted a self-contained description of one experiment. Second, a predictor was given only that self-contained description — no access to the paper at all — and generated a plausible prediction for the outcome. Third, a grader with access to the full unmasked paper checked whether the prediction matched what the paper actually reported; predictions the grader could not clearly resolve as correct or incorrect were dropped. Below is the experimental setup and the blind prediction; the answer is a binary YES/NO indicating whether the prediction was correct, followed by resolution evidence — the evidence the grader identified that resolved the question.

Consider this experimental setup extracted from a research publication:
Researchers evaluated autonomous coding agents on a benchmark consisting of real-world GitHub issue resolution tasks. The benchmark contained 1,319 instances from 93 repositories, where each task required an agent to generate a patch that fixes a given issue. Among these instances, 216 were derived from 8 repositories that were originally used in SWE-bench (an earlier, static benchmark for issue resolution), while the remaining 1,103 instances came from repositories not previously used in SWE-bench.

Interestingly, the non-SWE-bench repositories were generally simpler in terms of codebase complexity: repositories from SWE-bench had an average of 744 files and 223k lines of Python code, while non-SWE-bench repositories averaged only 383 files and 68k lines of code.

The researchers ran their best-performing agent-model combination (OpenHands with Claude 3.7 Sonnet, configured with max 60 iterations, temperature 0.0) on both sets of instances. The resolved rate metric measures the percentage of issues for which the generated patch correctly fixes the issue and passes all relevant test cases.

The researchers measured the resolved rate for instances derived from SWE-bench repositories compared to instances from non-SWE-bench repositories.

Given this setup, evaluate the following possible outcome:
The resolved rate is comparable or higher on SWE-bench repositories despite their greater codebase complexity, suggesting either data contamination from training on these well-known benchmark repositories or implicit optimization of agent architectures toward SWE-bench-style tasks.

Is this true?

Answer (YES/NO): YES